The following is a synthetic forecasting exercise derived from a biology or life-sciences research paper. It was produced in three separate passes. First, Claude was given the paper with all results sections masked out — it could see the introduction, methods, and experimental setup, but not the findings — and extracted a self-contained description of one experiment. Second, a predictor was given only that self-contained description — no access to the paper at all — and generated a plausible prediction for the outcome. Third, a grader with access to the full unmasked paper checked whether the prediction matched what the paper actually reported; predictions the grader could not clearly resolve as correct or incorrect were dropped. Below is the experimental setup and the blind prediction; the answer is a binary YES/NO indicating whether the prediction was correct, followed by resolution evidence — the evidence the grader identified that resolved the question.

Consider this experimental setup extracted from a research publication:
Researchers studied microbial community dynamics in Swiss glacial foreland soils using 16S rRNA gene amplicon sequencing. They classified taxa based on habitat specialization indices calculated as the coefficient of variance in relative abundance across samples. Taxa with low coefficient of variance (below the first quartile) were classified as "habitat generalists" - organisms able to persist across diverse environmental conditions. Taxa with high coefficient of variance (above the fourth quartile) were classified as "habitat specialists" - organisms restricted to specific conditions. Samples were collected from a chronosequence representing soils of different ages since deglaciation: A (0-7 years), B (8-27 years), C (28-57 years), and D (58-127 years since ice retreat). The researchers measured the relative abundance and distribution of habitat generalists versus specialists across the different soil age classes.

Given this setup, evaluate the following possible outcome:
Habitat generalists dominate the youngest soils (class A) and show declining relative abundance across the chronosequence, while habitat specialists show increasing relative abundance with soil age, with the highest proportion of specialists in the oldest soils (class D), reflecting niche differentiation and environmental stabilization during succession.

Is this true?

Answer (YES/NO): NO